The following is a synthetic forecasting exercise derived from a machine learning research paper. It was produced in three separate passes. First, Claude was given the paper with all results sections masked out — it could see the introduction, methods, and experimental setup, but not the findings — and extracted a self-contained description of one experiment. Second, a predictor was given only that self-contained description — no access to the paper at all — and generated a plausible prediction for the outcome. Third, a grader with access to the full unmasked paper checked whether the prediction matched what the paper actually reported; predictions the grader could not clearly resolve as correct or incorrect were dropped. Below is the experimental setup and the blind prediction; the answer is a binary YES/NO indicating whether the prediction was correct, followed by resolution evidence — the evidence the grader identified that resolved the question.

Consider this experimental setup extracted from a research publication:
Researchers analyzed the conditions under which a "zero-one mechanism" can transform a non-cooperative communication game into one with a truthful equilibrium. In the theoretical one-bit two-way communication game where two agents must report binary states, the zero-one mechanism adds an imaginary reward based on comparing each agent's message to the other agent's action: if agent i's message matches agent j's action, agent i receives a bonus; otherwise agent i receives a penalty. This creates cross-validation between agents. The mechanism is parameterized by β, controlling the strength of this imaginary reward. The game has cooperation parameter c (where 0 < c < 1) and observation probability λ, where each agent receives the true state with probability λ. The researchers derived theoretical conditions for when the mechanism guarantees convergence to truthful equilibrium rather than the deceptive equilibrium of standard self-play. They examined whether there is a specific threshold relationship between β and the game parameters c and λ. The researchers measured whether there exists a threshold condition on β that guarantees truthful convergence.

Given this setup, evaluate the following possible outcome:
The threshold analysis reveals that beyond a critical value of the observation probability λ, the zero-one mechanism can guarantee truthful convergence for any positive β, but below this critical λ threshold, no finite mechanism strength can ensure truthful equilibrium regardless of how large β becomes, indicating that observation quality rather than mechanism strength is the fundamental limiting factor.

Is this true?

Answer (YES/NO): NO